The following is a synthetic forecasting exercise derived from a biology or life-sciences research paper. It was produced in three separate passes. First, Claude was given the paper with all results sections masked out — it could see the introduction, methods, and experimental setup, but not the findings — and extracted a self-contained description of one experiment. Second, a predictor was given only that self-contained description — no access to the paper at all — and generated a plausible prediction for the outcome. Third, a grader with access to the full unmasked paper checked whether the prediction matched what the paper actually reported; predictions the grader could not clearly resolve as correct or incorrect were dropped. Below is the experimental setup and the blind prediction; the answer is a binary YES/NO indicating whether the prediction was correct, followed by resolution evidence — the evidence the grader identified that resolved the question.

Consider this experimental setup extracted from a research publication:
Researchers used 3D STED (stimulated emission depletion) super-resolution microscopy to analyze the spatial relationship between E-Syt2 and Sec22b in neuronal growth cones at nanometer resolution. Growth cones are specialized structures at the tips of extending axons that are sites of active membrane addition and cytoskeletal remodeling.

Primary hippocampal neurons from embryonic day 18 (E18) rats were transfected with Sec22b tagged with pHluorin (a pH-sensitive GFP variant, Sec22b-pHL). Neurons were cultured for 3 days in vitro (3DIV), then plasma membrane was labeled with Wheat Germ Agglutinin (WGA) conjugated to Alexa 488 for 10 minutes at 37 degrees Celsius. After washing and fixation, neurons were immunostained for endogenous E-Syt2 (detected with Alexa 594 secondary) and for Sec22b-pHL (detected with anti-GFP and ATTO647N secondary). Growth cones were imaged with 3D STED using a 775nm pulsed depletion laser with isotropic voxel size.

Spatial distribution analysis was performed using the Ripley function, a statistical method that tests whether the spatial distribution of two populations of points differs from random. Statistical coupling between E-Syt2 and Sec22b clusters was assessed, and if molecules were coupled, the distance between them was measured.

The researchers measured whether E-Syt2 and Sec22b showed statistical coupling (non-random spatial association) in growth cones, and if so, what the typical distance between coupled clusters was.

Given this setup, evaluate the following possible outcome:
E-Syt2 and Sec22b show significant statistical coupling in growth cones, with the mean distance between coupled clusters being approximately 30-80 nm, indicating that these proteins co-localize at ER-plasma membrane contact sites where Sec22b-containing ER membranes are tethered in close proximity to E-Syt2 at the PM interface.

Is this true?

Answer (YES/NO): NO